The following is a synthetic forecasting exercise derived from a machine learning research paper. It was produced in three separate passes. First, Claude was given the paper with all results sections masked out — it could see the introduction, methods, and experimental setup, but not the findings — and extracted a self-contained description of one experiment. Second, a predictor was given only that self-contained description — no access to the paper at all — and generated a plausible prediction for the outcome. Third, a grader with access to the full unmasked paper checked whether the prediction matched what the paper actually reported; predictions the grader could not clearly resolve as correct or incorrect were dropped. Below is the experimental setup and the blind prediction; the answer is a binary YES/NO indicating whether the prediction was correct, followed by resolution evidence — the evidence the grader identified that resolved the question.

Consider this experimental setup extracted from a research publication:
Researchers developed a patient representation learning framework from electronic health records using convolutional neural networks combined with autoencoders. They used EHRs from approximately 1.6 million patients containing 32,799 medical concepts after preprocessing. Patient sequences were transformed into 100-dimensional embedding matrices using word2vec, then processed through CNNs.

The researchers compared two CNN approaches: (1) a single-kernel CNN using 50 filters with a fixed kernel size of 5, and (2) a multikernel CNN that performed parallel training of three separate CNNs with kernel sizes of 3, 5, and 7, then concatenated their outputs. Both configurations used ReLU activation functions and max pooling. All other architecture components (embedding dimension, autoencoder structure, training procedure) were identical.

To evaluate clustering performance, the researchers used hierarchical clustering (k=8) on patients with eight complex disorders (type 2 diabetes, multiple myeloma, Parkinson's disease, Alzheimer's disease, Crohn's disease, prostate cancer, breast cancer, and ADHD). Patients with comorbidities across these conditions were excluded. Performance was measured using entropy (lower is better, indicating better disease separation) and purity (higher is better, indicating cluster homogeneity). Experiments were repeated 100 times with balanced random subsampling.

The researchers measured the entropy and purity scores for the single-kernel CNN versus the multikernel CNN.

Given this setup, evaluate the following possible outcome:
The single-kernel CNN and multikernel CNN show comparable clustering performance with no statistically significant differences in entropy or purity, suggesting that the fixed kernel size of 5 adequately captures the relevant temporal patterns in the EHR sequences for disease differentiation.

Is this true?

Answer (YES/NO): NO